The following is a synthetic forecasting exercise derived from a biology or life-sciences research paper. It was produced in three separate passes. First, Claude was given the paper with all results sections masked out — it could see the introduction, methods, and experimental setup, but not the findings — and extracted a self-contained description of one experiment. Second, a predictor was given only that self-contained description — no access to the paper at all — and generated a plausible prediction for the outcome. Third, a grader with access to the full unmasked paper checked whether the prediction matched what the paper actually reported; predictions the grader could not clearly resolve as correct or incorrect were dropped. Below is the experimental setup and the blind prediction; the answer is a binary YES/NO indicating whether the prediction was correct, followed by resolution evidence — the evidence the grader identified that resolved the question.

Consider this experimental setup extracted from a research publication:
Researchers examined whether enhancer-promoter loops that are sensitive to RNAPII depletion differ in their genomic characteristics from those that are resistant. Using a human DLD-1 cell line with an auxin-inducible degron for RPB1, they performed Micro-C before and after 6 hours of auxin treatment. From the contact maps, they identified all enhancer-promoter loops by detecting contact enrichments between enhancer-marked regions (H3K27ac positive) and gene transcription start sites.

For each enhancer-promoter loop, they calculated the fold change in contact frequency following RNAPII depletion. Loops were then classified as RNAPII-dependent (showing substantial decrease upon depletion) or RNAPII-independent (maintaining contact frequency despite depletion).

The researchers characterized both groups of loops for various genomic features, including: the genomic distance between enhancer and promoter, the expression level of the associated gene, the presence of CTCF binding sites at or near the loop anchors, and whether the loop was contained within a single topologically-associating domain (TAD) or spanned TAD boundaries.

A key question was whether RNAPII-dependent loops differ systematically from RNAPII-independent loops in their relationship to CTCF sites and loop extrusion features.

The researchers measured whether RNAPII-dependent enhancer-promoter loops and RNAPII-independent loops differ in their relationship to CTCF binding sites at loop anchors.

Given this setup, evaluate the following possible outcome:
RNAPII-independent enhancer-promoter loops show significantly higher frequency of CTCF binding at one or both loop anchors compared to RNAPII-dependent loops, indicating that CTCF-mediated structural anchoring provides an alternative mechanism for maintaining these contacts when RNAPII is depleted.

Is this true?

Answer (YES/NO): NO